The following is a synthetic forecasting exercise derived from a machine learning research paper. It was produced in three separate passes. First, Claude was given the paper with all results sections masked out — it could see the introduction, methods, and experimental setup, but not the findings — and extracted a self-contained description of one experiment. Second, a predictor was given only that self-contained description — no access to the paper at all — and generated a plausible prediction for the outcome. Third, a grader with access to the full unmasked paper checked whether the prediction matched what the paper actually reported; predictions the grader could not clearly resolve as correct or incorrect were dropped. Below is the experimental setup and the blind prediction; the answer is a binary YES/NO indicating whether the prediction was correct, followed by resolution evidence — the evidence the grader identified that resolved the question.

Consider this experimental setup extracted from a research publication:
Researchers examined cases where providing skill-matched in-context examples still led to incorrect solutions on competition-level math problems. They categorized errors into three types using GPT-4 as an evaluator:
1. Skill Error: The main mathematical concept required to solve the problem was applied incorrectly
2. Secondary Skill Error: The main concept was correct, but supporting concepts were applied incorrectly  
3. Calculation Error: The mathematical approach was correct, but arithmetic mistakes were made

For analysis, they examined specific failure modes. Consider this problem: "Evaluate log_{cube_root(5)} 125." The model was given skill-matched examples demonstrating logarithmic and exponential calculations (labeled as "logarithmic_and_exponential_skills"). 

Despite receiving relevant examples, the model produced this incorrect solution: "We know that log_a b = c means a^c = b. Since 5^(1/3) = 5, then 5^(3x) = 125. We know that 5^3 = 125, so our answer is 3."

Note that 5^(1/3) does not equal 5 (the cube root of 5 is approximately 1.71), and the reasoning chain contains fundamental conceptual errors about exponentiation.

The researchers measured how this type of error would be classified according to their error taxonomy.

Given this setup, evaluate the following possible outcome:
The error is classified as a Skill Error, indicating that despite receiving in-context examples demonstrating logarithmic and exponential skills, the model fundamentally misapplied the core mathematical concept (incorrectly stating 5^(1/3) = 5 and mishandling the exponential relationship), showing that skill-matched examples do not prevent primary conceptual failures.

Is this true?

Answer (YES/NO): YES